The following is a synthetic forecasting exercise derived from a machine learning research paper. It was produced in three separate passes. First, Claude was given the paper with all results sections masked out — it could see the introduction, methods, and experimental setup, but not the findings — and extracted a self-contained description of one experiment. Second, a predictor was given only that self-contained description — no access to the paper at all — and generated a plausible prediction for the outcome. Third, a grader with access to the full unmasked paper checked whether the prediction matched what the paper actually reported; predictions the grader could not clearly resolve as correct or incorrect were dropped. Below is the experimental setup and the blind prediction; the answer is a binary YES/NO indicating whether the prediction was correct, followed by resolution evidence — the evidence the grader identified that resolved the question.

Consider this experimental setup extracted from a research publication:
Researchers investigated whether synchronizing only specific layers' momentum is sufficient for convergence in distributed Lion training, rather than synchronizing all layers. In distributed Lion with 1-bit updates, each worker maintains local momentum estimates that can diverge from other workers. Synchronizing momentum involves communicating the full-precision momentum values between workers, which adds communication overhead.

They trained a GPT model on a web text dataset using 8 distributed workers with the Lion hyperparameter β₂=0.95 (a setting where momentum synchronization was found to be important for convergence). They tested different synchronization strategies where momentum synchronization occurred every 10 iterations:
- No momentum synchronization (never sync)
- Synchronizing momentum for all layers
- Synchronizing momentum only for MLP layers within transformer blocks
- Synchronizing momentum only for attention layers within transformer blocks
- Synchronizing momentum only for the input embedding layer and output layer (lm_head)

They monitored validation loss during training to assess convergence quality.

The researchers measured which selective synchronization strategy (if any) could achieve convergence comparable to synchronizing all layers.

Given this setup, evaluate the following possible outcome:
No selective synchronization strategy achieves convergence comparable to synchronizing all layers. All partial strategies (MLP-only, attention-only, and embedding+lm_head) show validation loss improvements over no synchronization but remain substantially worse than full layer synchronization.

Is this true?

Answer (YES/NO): NO